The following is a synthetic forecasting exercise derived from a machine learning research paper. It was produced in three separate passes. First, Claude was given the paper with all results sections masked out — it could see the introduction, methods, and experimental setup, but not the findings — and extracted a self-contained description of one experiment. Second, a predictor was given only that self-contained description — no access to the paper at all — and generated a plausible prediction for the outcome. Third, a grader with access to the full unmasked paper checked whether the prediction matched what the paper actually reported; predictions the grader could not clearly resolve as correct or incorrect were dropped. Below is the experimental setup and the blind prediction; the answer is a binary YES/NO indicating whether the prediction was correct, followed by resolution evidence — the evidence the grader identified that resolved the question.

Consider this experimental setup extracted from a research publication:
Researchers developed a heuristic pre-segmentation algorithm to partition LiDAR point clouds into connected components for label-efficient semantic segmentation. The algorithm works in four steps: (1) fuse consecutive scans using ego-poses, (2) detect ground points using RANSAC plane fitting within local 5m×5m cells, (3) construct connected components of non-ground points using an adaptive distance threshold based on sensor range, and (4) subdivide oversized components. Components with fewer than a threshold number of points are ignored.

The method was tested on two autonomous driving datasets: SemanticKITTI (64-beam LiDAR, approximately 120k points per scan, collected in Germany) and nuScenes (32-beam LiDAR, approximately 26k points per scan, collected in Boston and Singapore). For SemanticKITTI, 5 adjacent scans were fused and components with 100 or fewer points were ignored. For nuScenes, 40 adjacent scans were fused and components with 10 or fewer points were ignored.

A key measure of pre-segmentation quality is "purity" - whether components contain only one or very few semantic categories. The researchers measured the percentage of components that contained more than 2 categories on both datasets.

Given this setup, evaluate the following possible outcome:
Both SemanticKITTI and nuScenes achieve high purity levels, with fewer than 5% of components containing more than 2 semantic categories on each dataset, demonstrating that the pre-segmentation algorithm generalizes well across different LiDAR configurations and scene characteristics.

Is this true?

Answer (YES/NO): NO